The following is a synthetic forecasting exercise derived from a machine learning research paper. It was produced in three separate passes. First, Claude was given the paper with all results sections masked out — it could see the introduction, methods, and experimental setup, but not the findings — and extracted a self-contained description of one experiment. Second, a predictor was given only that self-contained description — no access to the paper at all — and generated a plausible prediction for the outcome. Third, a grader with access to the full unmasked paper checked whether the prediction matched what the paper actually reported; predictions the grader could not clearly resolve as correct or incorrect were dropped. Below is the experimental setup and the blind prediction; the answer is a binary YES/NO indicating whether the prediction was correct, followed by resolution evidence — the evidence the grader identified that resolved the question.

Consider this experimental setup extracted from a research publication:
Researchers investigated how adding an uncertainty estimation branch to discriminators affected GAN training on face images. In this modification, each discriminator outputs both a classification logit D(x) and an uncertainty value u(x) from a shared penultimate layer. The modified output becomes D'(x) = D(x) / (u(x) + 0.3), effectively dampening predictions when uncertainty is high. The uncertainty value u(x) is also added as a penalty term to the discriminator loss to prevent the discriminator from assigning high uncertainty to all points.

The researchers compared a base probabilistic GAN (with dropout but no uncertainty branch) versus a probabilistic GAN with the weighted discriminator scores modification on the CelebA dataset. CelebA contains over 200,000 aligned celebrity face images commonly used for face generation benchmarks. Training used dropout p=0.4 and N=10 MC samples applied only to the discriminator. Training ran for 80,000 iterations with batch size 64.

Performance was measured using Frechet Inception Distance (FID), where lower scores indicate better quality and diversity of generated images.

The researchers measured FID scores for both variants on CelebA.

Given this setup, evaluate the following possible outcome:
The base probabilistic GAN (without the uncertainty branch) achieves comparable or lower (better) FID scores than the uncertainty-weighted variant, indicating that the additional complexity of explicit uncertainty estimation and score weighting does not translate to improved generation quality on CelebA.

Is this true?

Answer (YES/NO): NO